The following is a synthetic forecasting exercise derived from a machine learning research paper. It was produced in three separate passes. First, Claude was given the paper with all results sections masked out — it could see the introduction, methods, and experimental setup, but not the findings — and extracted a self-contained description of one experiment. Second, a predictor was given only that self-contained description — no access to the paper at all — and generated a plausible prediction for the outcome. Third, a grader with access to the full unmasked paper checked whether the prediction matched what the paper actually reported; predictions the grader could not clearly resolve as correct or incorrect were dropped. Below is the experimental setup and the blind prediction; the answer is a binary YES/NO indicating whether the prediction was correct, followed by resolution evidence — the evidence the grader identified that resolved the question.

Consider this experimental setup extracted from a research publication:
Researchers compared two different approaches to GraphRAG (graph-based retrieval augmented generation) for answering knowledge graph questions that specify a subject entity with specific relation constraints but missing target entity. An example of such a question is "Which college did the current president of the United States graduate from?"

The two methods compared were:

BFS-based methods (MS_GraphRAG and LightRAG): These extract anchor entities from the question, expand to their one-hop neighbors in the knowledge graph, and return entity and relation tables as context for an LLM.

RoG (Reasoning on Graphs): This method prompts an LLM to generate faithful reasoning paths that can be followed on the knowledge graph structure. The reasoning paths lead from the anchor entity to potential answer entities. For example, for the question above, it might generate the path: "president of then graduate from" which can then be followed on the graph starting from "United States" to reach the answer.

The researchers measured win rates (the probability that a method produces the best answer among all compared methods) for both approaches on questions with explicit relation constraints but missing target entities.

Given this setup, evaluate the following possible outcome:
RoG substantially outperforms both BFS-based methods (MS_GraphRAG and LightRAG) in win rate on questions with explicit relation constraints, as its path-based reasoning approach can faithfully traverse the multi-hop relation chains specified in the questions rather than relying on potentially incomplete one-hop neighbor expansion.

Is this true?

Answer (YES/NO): YES